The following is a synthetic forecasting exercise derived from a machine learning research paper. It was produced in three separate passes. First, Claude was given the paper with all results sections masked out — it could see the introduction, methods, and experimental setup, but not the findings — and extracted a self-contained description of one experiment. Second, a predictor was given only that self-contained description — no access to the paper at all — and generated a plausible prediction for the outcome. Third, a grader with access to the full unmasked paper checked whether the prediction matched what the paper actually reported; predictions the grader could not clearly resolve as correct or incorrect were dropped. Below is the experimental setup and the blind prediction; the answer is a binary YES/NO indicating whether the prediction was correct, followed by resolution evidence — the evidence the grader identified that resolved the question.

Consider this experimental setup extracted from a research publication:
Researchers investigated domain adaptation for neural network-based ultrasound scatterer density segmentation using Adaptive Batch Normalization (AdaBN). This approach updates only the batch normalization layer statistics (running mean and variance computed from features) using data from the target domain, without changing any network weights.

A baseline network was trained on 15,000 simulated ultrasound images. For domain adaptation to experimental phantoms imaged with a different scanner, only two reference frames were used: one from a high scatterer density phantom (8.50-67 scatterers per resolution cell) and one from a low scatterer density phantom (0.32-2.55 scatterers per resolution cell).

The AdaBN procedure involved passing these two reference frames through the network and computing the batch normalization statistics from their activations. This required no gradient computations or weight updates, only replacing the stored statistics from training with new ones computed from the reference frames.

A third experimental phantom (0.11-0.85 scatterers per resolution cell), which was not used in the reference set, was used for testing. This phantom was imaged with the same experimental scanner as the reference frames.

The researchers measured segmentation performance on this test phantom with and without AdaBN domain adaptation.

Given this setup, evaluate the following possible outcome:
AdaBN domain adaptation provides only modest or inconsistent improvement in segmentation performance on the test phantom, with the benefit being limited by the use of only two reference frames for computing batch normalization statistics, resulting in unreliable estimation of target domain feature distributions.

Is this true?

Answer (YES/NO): NO